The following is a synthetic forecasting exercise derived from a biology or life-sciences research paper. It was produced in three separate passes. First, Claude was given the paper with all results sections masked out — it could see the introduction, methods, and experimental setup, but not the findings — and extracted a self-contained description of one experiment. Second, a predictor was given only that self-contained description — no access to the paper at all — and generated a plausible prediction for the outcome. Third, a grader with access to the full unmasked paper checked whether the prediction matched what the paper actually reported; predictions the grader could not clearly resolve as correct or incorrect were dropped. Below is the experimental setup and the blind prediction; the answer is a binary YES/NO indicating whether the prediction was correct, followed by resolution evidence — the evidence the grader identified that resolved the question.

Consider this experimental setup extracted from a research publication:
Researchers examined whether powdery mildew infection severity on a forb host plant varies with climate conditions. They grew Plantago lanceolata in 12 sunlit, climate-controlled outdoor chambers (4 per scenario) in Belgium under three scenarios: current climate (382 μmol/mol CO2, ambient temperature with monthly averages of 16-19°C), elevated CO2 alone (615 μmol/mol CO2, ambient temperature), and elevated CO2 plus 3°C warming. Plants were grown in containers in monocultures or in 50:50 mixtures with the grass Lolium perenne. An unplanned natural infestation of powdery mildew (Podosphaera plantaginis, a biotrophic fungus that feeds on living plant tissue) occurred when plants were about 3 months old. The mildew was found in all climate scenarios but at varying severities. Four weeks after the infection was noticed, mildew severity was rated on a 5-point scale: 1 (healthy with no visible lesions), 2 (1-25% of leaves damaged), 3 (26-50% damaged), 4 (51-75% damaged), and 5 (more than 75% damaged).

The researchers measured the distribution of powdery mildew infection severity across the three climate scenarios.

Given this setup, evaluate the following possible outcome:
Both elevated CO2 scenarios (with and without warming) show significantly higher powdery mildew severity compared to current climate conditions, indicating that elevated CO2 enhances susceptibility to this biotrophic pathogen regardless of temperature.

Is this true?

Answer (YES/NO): NO